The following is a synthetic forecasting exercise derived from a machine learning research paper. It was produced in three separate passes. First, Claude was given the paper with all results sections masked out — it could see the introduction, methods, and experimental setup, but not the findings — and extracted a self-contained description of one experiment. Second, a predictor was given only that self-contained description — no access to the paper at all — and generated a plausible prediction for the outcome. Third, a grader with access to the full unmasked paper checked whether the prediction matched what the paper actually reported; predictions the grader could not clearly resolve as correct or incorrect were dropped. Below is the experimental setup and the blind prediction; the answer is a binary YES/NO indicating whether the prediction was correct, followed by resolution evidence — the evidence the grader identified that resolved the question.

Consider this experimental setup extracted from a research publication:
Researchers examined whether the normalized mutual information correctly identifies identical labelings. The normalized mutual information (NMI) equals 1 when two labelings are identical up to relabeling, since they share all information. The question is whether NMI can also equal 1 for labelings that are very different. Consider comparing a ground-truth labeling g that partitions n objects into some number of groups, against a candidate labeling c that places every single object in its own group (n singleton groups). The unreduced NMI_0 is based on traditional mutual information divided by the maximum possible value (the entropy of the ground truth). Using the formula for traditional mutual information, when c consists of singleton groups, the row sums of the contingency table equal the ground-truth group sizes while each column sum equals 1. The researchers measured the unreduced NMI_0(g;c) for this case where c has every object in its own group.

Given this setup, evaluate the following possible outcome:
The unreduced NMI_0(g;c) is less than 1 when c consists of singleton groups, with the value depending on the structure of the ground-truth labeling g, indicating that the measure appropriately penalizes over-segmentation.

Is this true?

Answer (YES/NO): NO